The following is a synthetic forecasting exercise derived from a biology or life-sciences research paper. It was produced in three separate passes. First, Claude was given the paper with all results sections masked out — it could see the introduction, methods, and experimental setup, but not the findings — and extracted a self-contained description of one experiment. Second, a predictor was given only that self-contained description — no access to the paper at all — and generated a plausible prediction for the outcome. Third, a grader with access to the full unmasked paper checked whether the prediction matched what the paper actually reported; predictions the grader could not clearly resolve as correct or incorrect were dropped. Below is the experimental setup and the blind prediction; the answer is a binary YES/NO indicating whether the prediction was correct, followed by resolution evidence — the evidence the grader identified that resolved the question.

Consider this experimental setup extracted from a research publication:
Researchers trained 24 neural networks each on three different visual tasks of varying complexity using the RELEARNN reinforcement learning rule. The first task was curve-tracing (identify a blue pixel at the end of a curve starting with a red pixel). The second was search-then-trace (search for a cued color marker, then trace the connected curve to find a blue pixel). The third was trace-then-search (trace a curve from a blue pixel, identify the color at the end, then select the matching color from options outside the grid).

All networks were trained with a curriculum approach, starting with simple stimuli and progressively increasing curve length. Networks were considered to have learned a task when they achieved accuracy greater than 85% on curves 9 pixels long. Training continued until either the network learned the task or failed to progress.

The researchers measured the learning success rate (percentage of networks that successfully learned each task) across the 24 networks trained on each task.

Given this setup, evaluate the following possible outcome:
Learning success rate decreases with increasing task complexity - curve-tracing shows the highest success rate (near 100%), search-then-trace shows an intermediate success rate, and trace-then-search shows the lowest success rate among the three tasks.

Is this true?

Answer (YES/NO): YES